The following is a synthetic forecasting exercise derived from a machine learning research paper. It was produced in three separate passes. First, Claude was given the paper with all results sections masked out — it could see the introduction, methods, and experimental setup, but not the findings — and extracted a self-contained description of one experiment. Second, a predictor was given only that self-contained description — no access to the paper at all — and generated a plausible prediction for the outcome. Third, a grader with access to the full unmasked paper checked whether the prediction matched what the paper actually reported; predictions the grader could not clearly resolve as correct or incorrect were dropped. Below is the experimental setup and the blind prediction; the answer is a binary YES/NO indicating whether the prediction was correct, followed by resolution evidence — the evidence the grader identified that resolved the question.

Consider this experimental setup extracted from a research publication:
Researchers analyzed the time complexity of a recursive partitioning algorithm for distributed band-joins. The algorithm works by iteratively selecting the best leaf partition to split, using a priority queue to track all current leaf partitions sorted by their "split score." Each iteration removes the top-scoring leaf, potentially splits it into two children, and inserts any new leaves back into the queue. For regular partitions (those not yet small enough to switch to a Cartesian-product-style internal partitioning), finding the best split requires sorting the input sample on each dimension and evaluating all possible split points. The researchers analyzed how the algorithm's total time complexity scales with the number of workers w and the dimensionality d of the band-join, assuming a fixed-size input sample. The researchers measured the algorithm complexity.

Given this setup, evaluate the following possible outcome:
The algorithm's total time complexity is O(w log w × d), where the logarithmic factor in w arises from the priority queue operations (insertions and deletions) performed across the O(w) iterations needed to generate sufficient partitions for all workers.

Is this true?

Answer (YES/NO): NO